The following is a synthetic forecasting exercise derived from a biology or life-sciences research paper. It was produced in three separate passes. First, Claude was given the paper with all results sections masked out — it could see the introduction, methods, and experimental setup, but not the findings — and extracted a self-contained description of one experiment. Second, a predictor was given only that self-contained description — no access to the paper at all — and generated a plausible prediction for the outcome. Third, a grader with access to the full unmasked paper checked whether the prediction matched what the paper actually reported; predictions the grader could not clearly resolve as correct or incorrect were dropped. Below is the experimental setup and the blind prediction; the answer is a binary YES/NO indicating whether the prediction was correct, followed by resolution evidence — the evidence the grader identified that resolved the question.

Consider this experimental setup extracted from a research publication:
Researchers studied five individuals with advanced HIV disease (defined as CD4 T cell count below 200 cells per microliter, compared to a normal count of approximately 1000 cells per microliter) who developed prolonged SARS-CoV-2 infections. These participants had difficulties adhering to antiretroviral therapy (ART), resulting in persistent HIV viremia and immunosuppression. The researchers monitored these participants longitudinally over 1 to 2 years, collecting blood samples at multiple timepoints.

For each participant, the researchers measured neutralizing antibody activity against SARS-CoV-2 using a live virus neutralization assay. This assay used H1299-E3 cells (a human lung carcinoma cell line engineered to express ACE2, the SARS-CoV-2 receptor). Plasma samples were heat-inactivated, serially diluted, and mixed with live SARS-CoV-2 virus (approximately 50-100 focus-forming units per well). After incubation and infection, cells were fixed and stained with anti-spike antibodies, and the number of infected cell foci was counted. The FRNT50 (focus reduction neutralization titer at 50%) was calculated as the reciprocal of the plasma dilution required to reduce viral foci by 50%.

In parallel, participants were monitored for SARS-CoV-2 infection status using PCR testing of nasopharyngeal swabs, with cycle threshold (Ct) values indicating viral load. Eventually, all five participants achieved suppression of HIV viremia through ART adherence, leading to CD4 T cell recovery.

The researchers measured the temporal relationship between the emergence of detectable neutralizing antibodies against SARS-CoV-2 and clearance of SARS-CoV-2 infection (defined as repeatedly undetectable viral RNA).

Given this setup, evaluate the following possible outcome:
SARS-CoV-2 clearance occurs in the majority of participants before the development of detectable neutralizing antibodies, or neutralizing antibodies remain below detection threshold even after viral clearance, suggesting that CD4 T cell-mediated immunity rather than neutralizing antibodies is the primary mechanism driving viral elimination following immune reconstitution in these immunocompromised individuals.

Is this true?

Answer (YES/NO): NO